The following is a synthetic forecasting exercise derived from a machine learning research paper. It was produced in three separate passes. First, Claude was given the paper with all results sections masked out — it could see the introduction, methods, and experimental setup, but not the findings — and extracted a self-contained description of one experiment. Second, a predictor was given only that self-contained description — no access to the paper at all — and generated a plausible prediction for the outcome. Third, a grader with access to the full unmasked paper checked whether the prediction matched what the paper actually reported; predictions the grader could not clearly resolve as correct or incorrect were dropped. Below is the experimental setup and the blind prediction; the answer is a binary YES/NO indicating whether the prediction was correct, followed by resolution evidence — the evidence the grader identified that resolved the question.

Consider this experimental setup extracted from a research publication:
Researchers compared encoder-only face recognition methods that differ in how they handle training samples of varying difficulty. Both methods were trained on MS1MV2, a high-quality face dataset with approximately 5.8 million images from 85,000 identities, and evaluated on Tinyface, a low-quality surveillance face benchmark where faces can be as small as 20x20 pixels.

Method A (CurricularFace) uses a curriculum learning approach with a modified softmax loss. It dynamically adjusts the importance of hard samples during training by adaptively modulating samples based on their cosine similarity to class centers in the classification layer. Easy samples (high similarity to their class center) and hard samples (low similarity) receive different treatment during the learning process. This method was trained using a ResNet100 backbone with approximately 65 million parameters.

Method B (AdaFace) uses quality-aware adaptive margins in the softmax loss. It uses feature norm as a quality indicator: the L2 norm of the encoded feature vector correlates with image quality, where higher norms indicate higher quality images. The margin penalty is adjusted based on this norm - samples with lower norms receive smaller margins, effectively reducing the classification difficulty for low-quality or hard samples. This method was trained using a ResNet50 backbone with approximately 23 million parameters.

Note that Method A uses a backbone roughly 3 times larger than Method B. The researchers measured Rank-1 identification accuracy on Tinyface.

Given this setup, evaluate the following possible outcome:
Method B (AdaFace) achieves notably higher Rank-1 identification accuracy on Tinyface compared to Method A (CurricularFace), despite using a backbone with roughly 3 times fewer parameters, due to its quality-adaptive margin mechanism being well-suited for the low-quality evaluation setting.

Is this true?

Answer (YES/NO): YES